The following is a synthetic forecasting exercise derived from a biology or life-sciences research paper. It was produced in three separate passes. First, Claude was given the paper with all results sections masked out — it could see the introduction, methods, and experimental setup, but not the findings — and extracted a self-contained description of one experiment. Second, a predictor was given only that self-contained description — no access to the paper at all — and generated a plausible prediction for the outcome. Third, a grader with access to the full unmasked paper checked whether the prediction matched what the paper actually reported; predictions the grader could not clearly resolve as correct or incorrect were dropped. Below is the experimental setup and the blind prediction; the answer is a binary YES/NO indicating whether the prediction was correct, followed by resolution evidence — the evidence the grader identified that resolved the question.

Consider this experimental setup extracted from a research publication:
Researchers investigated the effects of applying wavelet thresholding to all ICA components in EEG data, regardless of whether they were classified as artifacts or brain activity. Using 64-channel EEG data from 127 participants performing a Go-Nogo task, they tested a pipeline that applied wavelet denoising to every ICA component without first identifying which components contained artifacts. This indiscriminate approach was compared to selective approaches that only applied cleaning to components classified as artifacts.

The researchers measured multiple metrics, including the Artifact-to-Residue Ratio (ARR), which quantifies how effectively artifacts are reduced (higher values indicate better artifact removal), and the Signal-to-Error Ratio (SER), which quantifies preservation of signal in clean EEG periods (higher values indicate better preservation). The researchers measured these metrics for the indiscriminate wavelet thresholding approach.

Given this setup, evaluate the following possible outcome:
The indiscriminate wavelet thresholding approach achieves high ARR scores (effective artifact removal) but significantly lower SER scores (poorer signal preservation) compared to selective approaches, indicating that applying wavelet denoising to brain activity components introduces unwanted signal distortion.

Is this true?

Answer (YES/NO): YES